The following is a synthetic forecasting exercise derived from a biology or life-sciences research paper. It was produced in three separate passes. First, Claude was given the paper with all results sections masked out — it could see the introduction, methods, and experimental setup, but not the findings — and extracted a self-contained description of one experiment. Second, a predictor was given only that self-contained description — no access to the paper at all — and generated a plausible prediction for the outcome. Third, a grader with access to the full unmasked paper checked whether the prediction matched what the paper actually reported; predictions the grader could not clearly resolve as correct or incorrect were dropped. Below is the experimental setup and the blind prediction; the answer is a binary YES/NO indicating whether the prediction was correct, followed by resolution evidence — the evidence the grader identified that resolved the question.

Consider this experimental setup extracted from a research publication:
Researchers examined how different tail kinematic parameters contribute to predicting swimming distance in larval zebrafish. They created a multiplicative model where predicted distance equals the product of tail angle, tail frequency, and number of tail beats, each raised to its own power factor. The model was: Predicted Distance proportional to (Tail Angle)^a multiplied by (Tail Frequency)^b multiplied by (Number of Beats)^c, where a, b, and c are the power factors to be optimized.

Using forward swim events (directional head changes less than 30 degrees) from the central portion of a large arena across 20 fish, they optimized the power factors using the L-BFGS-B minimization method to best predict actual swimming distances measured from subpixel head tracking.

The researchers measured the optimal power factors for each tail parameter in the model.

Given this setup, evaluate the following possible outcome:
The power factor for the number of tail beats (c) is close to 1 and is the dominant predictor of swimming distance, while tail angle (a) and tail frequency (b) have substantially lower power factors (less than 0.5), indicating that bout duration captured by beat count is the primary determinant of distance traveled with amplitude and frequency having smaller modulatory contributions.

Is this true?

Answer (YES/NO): NO